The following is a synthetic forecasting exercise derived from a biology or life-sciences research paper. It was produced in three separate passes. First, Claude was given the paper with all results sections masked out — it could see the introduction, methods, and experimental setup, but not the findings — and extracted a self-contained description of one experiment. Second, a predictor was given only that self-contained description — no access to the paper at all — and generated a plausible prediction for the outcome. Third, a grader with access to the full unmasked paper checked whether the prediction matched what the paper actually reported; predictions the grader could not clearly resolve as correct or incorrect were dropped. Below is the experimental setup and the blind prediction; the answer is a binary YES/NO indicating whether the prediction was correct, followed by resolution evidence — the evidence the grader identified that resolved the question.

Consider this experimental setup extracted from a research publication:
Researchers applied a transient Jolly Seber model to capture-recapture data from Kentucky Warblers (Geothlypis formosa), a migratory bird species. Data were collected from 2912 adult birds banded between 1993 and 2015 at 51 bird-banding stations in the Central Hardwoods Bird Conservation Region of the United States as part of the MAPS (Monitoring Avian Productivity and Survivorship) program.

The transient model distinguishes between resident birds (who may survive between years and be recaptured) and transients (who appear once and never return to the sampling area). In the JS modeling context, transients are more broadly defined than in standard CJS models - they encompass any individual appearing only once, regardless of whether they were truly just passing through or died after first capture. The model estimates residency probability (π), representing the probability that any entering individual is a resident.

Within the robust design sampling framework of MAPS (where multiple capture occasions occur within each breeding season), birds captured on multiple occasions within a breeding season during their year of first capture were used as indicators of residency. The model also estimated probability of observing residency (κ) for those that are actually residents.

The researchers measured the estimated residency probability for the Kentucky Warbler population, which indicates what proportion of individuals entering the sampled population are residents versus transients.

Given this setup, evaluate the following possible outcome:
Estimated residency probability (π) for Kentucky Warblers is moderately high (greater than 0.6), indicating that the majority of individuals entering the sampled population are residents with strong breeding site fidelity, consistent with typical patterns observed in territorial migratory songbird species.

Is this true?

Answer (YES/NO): NO